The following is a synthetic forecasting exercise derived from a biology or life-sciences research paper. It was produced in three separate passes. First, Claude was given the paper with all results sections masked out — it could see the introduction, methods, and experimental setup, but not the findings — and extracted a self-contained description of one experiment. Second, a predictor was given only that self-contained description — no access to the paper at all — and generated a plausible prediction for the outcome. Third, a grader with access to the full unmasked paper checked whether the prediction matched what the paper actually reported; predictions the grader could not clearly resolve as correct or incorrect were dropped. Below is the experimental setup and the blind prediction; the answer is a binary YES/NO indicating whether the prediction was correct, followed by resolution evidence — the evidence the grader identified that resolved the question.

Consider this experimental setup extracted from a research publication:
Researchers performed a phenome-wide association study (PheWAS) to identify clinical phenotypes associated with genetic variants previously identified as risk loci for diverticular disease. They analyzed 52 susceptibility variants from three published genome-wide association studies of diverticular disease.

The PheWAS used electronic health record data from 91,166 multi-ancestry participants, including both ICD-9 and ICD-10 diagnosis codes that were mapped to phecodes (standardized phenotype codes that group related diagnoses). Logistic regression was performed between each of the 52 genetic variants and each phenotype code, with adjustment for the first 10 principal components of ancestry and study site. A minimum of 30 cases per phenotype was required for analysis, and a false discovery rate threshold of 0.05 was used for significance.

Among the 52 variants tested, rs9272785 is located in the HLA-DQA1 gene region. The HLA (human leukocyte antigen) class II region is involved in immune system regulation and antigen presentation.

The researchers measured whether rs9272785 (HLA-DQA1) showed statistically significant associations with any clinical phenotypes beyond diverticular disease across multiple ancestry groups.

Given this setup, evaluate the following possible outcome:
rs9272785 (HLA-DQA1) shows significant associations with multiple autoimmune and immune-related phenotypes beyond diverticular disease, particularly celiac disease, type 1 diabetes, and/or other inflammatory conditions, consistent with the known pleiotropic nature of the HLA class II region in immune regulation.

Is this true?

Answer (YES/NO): YES